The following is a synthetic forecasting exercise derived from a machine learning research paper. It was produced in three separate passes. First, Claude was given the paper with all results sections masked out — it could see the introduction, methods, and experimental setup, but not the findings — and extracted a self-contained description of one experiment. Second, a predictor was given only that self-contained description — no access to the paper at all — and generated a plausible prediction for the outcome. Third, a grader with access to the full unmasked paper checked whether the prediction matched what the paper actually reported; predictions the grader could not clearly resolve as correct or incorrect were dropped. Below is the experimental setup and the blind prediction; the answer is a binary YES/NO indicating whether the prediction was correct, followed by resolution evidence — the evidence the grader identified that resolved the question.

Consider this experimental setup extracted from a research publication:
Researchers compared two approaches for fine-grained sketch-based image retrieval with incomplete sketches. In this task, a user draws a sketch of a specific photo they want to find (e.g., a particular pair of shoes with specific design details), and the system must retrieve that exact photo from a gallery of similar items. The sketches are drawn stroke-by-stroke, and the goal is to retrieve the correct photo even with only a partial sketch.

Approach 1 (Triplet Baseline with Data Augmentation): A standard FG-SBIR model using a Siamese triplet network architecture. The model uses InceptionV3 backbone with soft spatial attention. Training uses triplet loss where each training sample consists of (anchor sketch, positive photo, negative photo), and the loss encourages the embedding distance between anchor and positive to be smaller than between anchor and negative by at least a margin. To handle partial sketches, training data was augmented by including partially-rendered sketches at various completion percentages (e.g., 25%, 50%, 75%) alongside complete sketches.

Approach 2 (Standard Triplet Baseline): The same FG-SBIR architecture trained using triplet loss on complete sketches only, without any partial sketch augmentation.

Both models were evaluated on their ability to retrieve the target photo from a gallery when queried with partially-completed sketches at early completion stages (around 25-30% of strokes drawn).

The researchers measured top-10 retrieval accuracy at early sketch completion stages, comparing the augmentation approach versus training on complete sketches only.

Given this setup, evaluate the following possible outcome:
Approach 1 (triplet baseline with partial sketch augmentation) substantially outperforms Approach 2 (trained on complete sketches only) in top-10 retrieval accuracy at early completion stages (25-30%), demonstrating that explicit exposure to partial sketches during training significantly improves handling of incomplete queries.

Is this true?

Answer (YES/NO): NO